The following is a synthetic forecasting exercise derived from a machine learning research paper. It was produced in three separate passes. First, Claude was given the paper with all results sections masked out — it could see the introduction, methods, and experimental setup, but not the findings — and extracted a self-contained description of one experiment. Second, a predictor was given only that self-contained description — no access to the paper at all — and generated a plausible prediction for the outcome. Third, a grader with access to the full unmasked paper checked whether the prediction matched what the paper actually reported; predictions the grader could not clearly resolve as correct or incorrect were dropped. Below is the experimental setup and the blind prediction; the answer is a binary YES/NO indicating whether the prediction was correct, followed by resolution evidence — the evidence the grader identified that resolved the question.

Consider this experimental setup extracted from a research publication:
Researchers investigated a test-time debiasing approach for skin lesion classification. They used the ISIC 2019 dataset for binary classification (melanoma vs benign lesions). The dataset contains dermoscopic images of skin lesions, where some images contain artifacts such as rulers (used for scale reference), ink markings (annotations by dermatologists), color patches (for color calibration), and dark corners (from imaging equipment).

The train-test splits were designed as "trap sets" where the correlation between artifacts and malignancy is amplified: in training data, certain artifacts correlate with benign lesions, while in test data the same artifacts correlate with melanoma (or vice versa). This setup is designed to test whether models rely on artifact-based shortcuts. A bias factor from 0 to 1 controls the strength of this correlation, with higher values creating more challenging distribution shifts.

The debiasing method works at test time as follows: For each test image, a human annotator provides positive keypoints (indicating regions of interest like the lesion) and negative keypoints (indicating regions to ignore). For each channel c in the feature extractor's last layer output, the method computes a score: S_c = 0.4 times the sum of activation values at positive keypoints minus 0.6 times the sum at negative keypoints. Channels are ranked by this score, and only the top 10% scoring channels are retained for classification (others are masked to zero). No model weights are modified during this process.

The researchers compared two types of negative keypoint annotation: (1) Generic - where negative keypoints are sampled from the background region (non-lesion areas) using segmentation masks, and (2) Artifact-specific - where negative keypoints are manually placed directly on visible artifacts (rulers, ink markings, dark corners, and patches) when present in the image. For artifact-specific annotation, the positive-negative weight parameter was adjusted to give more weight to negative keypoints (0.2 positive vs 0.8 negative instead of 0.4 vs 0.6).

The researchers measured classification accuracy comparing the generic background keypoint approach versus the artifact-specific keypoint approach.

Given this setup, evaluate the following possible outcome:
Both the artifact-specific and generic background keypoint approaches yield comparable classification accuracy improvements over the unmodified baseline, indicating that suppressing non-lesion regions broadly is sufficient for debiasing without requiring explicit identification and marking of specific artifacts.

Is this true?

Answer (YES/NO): NO